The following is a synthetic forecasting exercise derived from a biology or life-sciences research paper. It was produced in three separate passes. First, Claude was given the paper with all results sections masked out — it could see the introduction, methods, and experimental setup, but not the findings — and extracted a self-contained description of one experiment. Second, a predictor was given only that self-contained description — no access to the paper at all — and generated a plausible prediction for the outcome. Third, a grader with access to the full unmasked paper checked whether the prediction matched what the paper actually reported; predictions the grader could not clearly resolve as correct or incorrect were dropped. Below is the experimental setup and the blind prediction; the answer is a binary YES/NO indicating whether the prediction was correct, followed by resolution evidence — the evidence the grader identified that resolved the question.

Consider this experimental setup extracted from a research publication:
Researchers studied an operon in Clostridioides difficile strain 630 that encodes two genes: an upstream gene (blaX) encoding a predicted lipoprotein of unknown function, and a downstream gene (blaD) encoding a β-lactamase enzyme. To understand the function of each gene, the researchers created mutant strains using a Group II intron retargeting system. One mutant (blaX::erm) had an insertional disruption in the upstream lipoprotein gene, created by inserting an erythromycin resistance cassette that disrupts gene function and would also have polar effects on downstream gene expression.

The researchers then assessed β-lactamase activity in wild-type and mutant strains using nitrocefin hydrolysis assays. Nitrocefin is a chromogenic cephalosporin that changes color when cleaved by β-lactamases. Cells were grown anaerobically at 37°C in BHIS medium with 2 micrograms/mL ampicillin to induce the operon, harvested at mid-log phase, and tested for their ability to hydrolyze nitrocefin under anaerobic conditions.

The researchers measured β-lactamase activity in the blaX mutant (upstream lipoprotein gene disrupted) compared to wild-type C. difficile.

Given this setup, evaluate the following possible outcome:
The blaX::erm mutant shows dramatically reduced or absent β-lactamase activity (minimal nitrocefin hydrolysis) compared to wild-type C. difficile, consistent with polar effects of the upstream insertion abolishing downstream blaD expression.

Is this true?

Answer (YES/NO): NO